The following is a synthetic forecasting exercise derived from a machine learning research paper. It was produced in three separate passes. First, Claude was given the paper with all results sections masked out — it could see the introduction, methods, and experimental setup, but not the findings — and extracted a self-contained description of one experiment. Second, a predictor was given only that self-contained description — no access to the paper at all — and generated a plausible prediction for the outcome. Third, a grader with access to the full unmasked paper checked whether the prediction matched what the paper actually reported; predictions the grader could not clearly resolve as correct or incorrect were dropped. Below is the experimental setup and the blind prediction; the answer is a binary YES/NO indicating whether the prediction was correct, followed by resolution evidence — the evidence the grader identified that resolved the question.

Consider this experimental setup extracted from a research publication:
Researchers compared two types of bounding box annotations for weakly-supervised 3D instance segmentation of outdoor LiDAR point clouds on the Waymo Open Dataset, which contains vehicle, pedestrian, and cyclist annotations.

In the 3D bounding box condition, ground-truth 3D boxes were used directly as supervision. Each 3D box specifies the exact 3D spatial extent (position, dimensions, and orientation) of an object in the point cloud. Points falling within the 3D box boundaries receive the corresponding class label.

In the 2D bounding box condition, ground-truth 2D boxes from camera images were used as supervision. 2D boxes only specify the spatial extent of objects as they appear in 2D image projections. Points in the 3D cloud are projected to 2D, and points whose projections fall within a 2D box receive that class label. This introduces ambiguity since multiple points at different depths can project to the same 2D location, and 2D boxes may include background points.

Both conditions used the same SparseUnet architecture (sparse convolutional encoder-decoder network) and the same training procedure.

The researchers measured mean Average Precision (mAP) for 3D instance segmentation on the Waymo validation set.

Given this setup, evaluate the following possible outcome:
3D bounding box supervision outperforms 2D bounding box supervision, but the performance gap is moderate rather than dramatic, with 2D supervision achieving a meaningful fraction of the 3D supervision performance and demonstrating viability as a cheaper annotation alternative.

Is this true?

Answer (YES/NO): YES